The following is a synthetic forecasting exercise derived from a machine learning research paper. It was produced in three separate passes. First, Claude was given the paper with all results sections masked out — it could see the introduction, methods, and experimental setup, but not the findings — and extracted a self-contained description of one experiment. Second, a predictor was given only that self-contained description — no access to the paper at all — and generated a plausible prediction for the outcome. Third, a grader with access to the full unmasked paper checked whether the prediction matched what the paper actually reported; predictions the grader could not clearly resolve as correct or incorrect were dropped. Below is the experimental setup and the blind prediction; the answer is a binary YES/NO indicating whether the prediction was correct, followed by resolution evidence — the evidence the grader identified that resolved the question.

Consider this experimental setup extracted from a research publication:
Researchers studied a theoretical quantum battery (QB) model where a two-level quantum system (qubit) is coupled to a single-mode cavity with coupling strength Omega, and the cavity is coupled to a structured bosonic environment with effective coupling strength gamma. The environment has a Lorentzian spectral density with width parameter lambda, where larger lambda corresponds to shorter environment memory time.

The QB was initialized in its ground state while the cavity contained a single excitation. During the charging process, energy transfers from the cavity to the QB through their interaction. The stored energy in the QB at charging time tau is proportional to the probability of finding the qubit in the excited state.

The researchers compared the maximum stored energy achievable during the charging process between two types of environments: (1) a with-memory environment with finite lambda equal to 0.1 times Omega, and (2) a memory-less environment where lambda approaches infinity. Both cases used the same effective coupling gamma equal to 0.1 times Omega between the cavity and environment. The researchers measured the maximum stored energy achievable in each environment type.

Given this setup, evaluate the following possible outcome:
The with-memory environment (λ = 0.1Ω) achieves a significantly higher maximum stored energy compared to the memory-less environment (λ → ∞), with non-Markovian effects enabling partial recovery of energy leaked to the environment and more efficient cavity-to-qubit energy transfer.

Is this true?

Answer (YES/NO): YES